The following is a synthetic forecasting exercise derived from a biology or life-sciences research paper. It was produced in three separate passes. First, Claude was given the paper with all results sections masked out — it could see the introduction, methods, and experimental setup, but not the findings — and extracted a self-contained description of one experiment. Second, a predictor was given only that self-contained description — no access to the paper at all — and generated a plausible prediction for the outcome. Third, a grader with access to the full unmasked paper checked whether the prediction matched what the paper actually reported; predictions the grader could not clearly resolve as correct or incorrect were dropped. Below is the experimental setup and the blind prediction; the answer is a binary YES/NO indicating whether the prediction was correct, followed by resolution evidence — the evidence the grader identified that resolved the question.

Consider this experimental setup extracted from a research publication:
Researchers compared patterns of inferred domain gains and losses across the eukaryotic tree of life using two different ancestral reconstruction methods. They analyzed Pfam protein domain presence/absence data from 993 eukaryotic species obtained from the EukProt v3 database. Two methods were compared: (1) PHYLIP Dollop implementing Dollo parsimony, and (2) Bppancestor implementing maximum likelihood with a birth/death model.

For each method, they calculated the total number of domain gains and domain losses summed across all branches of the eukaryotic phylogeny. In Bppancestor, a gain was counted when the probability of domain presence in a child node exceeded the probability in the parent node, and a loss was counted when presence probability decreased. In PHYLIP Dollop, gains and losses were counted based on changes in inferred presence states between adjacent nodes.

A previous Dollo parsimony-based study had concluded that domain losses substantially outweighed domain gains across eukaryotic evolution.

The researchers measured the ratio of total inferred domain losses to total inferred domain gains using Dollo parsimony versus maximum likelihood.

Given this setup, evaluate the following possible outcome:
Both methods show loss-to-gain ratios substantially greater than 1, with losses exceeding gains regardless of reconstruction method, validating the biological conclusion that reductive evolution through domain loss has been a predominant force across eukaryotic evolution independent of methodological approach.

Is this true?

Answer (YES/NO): NO